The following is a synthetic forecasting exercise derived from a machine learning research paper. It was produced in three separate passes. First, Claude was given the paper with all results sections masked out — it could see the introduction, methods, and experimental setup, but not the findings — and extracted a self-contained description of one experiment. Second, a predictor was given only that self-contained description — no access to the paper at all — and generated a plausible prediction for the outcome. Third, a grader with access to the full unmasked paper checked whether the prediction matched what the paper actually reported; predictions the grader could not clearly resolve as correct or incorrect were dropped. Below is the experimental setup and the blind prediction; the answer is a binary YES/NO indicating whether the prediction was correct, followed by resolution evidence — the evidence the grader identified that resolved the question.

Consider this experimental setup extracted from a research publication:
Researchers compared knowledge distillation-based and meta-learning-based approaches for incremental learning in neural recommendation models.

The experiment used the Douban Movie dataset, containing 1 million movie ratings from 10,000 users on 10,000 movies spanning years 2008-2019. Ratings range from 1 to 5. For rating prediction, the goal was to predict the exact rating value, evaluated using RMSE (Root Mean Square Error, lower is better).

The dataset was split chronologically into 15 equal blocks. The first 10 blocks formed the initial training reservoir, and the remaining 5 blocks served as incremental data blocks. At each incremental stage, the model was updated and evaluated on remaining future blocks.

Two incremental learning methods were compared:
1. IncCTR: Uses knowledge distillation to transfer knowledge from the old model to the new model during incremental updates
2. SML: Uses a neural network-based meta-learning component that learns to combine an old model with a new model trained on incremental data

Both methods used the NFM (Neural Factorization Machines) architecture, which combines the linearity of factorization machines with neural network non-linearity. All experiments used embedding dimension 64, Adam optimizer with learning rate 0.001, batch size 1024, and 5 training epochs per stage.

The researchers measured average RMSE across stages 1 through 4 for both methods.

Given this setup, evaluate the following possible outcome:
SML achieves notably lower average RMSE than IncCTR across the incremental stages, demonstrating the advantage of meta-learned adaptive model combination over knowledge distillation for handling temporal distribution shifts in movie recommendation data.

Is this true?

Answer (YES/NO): NO